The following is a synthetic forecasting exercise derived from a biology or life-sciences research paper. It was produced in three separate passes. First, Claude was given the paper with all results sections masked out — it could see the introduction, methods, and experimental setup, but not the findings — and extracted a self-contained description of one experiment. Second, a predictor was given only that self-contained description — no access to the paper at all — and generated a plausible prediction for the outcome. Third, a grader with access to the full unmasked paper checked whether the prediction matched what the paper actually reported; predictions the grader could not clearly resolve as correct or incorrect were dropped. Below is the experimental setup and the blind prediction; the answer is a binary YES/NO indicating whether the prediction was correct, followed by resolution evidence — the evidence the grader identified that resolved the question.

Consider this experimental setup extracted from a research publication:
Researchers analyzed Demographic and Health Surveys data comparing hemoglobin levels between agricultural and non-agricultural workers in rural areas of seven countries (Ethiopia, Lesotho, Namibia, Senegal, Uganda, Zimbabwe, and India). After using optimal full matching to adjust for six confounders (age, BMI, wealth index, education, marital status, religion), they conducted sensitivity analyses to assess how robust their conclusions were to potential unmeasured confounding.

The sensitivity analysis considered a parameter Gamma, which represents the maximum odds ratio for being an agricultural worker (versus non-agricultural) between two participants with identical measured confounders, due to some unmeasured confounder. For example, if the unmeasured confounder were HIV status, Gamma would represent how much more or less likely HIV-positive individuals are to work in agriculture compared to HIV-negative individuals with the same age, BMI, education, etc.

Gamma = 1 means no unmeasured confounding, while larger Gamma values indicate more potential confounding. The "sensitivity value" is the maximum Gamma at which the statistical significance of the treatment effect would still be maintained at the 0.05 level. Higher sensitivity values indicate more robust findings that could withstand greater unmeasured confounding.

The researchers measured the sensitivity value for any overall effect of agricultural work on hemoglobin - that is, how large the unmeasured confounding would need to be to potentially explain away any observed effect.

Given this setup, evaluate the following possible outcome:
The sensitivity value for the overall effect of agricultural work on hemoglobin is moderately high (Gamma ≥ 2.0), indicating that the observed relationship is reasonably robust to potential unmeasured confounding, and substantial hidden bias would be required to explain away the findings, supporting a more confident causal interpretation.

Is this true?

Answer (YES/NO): NO